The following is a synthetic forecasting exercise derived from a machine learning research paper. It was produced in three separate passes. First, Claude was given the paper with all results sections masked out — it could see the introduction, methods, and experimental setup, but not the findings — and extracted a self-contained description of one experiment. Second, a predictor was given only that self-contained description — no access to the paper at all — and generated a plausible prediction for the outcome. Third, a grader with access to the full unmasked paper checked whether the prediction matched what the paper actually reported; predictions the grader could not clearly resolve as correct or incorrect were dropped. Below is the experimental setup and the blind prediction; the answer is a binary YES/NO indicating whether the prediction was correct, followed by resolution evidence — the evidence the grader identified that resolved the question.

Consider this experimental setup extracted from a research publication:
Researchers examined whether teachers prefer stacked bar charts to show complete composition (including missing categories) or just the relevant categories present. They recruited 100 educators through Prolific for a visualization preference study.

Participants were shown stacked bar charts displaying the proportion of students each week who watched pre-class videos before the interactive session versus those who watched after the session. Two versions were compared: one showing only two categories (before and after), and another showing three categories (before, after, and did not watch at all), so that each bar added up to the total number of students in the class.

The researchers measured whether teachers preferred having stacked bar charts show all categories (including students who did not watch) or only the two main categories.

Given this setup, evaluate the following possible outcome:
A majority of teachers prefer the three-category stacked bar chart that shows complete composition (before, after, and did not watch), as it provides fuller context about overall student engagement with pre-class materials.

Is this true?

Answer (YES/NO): YES